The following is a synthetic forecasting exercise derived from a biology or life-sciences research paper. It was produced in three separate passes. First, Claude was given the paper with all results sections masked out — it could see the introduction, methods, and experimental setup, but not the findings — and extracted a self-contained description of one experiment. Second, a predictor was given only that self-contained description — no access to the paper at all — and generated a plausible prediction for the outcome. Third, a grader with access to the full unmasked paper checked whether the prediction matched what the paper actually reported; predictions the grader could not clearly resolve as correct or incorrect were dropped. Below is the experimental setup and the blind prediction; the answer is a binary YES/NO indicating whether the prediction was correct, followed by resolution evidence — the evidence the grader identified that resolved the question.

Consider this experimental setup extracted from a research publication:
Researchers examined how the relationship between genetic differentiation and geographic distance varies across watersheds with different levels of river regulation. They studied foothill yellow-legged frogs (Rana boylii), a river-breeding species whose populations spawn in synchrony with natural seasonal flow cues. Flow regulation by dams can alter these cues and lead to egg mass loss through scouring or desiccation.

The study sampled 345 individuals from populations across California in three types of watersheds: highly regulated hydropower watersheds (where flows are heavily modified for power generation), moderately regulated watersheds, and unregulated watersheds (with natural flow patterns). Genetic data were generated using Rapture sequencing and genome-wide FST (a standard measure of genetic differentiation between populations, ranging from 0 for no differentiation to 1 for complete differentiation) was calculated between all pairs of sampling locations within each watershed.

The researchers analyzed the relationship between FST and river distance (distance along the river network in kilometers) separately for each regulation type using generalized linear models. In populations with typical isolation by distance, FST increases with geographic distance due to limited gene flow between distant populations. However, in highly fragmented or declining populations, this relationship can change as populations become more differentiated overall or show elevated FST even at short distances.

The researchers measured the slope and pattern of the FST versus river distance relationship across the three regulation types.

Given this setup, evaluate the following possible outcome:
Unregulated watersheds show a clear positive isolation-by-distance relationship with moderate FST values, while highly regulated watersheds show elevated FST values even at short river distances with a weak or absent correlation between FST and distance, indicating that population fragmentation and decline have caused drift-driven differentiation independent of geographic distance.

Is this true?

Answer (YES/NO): NO